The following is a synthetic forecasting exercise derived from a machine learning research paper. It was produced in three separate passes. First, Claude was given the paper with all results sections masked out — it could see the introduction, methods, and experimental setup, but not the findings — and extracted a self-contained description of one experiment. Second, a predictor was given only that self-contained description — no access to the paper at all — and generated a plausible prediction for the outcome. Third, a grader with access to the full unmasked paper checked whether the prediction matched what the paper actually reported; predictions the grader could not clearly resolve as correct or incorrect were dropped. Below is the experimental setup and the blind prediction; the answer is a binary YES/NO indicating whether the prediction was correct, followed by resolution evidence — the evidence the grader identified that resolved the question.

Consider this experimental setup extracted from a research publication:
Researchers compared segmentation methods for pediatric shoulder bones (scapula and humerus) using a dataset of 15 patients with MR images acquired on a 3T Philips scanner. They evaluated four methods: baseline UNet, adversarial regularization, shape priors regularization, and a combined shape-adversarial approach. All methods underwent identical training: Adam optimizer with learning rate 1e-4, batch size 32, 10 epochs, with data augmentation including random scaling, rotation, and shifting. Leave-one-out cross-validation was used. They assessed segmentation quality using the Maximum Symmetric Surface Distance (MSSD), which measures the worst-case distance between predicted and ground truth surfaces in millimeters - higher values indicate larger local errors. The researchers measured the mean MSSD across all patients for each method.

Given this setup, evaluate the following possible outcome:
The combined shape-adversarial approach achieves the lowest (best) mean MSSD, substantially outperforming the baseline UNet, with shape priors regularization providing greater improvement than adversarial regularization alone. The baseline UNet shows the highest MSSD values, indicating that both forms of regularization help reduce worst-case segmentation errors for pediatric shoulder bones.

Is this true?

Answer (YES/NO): NO